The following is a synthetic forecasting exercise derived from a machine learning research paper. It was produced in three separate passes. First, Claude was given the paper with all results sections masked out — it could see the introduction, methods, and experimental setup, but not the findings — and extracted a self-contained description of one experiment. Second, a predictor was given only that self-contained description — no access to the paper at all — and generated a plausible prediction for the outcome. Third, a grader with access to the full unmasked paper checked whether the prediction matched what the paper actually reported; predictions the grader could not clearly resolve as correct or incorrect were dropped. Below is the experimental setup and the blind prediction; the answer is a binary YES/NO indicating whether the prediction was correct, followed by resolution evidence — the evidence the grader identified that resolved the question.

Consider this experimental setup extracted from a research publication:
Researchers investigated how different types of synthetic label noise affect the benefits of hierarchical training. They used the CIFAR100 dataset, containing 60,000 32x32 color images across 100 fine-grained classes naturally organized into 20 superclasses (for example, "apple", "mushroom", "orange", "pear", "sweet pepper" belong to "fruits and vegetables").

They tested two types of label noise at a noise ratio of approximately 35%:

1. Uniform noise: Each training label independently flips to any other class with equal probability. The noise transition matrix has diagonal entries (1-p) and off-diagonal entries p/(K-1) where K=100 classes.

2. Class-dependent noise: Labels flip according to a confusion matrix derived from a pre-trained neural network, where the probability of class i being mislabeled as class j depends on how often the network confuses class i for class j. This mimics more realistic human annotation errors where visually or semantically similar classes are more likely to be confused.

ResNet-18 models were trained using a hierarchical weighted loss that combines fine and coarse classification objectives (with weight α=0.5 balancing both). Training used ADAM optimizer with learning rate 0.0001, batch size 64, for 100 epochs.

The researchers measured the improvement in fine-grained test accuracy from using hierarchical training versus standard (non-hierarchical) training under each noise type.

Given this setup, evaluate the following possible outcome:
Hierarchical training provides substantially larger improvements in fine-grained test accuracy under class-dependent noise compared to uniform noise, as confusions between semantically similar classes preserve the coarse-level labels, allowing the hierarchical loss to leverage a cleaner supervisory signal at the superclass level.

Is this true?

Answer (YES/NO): NO